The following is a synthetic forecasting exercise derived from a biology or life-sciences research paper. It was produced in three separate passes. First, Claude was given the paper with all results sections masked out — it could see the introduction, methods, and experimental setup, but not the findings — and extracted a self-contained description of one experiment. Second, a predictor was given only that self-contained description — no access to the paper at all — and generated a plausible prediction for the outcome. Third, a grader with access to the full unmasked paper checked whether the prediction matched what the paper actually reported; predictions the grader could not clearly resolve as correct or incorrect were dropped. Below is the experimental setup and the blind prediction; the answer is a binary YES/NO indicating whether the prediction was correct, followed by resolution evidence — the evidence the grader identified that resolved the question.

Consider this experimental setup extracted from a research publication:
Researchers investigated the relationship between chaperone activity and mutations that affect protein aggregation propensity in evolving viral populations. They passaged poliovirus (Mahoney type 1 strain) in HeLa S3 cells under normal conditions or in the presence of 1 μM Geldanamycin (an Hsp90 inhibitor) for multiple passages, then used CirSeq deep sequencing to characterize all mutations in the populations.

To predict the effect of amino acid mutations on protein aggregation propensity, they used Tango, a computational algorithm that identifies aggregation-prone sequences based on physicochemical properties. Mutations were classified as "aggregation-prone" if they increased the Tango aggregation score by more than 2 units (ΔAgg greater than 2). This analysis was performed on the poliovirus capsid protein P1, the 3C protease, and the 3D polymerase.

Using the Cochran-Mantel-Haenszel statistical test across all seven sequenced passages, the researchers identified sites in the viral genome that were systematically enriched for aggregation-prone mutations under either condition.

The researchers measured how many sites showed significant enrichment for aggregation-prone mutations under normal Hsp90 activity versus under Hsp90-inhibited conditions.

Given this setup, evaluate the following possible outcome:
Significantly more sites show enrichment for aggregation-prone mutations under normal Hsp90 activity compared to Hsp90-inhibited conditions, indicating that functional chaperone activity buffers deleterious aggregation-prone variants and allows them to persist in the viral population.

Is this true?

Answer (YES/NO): YES